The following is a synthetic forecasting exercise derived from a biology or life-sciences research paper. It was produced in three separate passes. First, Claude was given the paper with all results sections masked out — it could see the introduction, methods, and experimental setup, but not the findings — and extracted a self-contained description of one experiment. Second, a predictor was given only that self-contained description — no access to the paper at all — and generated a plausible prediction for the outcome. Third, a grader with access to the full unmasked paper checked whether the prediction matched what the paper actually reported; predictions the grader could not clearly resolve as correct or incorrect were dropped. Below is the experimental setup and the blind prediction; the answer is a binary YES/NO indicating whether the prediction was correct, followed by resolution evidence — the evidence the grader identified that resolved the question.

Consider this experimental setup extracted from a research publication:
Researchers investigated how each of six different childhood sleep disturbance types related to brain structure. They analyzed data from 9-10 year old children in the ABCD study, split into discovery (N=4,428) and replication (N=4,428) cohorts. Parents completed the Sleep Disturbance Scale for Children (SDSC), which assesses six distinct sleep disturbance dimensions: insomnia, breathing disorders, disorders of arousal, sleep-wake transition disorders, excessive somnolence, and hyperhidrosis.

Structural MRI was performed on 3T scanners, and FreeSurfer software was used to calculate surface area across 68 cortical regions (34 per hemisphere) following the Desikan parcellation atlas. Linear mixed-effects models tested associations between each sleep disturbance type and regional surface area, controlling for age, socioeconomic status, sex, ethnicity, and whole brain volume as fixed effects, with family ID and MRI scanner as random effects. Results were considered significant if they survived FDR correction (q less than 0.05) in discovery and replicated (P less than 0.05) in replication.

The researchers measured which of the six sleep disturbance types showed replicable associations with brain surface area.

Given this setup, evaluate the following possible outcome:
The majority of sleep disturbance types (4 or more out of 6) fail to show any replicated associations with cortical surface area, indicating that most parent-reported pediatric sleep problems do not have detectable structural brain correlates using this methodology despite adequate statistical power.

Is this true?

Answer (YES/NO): YES